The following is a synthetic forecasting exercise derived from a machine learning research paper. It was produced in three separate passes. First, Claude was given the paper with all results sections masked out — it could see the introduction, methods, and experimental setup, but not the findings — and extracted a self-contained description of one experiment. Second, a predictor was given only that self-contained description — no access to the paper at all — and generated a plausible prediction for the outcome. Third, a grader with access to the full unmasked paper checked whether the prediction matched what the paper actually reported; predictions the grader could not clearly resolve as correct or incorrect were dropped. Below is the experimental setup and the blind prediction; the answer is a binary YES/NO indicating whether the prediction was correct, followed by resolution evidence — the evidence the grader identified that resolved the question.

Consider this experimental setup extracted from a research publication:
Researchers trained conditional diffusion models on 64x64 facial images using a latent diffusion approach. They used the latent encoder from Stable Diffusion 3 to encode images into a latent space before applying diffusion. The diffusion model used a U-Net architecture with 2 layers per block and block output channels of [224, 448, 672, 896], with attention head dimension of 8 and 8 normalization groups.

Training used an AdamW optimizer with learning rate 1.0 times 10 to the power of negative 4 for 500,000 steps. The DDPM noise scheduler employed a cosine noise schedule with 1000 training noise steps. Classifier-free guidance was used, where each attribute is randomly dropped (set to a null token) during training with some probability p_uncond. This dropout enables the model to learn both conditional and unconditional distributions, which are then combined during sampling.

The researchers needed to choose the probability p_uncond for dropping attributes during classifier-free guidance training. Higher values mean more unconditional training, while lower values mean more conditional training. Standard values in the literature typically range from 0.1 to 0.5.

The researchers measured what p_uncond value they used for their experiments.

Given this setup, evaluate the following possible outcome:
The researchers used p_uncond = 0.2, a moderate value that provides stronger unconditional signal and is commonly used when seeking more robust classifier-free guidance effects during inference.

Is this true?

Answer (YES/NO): NO